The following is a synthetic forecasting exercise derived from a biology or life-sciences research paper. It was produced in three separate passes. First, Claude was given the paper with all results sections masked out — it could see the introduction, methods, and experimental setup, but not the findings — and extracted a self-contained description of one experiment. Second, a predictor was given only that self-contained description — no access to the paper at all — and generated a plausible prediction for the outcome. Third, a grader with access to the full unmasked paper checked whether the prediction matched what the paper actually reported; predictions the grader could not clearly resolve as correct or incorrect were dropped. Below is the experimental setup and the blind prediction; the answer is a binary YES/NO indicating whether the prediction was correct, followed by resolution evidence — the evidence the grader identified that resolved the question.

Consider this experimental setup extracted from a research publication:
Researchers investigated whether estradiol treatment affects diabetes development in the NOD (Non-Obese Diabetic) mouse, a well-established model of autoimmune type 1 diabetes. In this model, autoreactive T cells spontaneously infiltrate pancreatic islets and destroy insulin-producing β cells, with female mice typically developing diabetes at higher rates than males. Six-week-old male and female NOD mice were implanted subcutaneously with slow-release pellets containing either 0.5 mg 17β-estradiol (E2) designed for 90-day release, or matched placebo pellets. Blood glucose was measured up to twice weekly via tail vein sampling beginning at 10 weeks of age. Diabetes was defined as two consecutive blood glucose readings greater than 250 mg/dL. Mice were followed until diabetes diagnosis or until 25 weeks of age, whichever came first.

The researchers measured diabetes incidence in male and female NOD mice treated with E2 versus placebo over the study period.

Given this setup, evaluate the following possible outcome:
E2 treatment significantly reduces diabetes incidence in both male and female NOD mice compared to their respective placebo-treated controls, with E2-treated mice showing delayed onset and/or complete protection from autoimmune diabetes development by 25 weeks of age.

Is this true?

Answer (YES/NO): YES